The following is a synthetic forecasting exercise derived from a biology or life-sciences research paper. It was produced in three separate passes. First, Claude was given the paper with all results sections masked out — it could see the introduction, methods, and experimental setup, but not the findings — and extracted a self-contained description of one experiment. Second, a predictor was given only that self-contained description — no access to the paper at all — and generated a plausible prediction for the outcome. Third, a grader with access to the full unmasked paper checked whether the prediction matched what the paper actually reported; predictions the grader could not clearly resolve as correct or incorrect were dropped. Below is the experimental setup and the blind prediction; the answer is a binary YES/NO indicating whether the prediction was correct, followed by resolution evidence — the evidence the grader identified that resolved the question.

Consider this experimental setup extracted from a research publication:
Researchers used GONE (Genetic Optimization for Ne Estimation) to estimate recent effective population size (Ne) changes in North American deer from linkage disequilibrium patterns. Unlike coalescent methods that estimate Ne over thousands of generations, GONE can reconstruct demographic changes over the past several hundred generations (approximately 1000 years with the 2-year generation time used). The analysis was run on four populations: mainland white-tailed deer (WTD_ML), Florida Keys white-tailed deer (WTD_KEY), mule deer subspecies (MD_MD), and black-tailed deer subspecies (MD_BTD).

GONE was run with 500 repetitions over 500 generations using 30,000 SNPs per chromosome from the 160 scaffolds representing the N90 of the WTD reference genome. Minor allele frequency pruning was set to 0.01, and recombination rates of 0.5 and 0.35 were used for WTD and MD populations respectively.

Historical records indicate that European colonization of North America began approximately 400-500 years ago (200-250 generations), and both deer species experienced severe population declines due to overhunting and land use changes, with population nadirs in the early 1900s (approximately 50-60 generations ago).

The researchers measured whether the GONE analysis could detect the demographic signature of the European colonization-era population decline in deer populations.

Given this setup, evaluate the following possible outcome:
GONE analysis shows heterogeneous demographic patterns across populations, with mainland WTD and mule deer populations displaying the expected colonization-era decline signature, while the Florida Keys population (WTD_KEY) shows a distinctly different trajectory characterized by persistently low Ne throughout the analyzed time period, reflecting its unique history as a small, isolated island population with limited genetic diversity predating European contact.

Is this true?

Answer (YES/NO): NO